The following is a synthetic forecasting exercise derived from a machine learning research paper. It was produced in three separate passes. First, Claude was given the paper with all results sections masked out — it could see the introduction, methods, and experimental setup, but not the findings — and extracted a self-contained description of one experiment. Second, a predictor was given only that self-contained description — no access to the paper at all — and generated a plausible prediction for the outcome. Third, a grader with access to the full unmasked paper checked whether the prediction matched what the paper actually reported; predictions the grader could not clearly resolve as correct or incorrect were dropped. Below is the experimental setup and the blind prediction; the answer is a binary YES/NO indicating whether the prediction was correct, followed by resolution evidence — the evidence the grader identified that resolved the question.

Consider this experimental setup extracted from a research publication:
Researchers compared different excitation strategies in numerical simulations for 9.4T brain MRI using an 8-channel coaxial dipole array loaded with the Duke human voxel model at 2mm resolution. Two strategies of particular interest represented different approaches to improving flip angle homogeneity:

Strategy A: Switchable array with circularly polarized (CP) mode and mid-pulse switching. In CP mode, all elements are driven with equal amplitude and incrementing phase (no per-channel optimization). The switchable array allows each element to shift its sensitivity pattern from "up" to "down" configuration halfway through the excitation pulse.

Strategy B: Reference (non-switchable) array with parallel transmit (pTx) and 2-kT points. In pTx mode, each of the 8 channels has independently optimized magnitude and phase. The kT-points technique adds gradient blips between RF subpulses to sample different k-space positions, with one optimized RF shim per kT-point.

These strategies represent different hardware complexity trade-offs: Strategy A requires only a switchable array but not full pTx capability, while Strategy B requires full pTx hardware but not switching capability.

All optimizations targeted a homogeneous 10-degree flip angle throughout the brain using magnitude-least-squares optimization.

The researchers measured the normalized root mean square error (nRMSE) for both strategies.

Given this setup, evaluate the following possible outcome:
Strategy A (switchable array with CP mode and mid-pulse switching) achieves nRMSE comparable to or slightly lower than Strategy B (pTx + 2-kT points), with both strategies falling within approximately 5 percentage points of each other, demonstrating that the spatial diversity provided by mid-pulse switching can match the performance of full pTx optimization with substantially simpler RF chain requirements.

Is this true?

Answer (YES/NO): NO